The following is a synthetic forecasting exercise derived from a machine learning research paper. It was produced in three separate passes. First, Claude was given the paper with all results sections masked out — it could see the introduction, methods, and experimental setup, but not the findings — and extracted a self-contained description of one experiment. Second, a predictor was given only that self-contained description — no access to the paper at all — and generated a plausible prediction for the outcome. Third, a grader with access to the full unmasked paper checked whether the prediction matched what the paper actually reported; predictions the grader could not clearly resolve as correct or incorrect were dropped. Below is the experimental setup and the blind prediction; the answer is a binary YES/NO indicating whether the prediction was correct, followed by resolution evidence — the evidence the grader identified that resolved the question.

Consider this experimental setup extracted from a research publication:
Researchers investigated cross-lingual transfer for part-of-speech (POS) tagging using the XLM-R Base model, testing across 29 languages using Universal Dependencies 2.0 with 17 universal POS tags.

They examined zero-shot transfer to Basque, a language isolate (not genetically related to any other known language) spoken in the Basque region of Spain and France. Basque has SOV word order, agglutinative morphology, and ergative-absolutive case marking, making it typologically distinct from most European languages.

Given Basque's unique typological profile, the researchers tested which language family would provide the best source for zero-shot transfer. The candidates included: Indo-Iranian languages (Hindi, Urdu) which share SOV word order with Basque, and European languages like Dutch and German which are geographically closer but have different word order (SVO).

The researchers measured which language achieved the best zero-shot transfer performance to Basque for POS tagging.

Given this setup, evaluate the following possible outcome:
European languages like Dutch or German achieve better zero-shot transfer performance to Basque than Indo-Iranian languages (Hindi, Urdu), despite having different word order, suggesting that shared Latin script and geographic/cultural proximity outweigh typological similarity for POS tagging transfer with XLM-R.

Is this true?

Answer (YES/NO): NO